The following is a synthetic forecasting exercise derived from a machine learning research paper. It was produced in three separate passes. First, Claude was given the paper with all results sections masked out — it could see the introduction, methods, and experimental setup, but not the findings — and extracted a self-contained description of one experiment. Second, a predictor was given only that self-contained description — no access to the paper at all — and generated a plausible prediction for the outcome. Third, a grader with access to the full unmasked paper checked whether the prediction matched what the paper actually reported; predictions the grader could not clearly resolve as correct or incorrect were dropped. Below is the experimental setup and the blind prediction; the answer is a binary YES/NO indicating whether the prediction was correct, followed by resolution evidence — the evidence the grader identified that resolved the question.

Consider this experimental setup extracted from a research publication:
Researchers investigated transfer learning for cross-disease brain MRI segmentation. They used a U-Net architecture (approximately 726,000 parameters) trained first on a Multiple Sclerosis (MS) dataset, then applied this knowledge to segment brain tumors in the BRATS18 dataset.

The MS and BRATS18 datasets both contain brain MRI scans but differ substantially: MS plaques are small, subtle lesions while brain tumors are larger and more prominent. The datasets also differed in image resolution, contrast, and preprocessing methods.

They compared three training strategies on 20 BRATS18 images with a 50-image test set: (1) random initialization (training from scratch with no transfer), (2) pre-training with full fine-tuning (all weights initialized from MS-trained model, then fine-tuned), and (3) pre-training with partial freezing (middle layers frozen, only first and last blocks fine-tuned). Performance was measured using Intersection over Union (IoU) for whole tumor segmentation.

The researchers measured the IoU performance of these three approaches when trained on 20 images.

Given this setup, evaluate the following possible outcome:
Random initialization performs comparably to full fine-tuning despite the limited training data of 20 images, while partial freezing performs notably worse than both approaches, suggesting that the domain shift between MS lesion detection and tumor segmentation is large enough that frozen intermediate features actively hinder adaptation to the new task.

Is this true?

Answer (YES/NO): NO